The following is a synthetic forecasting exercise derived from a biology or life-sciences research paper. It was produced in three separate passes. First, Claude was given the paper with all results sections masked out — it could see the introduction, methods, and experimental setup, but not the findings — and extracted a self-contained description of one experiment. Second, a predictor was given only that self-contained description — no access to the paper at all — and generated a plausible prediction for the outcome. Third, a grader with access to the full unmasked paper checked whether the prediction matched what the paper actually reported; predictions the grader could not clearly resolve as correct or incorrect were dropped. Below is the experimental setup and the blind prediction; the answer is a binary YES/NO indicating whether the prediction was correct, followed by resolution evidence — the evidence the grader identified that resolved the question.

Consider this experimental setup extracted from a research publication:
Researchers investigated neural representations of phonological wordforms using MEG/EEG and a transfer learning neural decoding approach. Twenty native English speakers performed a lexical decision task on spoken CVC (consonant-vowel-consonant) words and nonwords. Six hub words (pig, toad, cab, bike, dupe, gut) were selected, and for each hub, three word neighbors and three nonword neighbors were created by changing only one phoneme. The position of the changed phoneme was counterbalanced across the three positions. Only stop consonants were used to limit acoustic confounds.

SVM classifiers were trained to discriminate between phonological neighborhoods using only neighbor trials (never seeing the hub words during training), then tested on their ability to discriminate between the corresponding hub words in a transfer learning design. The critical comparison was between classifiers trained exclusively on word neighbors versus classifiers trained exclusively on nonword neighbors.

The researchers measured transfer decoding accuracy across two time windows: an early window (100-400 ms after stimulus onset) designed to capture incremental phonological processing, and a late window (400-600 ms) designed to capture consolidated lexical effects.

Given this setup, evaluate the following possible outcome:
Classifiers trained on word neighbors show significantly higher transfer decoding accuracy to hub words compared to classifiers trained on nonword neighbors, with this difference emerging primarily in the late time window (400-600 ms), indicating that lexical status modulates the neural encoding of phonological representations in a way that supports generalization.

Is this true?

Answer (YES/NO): NO